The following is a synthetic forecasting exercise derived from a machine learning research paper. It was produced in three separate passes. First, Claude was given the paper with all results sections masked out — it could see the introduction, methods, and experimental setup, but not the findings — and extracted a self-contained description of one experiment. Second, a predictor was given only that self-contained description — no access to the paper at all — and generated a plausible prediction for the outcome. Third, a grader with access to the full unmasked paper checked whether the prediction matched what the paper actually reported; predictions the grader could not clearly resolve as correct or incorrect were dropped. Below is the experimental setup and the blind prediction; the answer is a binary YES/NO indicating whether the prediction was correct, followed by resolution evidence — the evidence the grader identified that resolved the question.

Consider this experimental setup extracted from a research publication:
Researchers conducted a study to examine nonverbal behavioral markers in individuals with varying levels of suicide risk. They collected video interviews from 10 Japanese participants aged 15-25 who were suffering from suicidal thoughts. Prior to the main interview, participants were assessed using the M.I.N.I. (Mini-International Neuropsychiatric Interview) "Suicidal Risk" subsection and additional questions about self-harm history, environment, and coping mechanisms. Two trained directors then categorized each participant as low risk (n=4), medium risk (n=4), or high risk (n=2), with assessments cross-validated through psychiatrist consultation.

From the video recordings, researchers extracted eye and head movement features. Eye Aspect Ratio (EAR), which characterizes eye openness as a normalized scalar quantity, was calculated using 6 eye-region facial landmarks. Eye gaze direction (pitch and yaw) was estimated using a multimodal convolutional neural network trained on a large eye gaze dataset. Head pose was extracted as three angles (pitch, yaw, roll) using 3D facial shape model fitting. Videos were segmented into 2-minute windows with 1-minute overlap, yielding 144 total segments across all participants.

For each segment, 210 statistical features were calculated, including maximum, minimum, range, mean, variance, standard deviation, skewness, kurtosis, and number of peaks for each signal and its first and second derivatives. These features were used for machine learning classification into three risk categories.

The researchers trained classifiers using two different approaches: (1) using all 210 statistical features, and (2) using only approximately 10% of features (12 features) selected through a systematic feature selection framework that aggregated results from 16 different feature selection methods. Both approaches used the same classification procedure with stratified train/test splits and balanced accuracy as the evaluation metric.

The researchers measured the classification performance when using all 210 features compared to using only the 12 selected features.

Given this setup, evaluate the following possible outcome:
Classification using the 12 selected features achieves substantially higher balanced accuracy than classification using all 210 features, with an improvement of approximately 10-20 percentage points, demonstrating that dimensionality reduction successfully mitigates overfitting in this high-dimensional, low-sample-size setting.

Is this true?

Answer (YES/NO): NO